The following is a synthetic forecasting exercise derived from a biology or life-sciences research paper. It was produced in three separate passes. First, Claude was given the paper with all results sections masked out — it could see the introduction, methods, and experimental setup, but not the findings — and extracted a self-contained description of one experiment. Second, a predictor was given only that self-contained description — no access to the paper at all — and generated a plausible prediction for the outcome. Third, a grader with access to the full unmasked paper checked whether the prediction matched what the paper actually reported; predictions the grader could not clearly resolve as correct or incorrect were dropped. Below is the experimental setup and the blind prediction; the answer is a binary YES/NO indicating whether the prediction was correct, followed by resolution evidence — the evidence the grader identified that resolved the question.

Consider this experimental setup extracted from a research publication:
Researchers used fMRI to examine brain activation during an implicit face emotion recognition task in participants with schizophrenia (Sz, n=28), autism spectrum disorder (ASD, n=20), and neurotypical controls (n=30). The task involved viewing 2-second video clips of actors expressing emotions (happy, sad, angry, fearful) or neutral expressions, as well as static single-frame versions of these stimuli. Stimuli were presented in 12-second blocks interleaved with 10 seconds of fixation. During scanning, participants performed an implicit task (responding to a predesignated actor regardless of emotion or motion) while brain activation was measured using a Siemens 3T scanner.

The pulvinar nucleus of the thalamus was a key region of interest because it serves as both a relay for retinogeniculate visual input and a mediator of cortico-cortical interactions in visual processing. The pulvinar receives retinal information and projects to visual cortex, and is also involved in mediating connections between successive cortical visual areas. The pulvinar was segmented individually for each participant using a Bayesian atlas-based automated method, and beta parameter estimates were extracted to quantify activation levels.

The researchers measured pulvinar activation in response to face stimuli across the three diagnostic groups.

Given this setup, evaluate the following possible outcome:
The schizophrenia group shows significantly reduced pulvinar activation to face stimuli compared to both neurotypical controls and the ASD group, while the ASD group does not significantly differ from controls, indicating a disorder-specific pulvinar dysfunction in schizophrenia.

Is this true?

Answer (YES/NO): YES